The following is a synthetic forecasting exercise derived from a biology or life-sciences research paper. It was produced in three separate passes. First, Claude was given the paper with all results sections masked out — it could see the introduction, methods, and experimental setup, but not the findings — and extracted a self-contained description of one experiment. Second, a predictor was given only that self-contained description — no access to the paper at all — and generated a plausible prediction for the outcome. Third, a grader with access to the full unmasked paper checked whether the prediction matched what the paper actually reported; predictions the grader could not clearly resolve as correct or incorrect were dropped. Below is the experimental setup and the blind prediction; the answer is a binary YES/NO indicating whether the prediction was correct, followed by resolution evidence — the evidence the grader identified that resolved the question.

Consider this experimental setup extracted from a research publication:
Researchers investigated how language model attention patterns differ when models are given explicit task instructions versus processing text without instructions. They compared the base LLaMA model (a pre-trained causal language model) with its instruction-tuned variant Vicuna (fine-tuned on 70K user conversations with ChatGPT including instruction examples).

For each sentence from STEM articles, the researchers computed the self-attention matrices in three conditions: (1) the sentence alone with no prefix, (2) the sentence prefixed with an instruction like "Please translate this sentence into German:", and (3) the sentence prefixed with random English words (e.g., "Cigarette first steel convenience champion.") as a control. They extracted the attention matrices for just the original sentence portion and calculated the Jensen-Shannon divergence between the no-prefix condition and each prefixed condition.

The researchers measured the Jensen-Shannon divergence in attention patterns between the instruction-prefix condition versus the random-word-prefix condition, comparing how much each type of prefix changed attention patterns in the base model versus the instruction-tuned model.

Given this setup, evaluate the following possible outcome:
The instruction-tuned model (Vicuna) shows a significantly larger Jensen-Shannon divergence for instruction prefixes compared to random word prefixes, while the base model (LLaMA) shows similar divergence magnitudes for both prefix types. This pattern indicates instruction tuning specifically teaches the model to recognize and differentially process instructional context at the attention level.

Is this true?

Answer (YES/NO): YES